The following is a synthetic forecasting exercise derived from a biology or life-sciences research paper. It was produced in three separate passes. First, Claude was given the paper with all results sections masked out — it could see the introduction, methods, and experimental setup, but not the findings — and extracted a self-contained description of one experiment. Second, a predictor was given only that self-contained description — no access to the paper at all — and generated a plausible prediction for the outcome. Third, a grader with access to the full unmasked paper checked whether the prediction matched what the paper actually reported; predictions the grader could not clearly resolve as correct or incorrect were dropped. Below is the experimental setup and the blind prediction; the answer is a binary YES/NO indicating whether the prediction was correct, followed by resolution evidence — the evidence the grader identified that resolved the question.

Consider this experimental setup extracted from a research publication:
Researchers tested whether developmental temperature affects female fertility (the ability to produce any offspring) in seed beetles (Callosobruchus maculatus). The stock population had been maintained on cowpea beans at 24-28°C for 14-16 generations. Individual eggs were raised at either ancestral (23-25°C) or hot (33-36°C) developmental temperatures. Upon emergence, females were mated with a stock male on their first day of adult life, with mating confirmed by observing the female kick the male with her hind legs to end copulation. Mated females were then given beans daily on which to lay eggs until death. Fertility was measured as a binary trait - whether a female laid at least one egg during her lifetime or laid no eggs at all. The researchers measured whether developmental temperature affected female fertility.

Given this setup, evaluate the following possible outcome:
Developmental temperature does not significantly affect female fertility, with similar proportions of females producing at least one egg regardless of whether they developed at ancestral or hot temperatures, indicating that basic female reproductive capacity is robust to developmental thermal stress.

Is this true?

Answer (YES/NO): NO